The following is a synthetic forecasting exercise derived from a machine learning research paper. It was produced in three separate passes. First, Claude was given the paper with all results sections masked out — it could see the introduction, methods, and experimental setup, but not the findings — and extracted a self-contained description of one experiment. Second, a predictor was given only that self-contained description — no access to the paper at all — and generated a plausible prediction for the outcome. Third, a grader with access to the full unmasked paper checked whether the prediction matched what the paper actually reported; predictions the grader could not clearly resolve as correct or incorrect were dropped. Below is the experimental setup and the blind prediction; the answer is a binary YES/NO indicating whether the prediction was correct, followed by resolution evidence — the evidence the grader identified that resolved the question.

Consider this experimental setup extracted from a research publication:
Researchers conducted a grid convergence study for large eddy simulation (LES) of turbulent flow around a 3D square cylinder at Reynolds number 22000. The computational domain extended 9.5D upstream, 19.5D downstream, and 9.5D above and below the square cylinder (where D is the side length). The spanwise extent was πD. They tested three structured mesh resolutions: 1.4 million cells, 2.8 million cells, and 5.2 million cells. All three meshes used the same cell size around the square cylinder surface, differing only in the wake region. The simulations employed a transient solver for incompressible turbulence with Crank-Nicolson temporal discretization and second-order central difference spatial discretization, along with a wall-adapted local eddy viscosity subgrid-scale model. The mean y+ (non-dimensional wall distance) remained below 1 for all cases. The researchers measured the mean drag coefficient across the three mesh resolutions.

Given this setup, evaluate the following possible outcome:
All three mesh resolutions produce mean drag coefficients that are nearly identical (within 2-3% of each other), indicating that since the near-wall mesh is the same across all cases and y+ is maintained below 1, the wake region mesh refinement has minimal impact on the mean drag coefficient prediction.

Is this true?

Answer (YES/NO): NO